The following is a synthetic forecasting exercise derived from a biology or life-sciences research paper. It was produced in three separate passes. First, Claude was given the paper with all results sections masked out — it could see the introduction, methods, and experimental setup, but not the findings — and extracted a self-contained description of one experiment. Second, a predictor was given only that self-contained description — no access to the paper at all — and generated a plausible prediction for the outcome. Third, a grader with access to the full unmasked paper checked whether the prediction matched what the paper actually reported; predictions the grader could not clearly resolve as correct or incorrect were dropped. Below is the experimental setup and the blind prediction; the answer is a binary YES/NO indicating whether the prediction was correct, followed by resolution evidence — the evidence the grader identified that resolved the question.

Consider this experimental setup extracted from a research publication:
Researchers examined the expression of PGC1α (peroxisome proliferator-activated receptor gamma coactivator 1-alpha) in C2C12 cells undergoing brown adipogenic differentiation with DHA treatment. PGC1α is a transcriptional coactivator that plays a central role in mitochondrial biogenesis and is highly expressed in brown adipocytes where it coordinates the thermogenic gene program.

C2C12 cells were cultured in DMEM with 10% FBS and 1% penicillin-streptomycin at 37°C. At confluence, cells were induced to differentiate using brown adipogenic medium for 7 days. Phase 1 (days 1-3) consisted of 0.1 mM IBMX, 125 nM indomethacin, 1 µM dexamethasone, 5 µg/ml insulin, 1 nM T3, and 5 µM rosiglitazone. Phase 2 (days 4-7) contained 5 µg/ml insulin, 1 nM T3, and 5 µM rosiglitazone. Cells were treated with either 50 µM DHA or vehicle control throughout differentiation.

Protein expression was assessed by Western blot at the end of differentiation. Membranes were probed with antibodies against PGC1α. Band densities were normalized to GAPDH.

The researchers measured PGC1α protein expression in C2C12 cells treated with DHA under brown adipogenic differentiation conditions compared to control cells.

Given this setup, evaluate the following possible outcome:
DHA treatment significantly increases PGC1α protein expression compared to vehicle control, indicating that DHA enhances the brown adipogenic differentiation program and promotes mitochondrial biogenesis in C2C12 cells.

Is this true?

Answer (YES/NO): NO